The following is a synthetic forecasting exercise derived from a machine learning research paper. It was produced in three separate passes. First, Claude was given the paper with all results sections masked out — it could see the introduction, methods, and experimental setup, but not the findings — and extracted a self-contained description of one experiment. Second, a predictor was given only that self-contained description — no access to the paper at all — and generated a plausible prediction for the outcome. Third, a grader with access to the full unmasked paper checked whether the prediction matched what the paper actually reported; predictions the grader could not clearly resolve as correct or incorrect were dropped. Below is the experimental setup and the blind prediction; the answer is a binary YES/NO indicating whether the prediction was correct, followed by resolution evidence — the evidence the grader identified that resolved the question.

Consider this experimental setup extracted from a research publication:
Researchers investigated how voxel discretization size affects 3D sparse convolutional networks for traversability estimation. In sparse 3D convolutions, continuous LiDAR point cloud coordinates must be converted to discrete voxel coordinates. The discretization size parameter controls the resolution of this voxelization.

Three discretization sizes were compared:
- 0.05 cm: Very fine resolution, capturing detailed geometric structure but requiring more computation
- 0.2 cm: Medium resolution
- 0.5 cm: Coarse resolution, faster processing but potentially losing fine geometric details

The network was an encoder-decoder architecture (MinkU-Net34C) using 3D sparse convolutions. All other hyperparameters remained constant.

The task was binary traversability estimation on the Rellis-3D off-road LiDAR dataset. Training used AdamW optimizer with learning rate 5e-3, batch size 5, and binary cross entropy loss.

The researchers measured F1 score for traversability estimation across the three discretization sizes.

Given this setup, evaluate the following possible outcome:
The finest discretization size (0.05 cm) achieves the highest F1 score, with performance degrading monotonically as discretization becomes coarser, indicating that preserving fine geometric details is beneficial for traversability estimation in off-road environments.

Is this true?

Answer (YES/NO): NO